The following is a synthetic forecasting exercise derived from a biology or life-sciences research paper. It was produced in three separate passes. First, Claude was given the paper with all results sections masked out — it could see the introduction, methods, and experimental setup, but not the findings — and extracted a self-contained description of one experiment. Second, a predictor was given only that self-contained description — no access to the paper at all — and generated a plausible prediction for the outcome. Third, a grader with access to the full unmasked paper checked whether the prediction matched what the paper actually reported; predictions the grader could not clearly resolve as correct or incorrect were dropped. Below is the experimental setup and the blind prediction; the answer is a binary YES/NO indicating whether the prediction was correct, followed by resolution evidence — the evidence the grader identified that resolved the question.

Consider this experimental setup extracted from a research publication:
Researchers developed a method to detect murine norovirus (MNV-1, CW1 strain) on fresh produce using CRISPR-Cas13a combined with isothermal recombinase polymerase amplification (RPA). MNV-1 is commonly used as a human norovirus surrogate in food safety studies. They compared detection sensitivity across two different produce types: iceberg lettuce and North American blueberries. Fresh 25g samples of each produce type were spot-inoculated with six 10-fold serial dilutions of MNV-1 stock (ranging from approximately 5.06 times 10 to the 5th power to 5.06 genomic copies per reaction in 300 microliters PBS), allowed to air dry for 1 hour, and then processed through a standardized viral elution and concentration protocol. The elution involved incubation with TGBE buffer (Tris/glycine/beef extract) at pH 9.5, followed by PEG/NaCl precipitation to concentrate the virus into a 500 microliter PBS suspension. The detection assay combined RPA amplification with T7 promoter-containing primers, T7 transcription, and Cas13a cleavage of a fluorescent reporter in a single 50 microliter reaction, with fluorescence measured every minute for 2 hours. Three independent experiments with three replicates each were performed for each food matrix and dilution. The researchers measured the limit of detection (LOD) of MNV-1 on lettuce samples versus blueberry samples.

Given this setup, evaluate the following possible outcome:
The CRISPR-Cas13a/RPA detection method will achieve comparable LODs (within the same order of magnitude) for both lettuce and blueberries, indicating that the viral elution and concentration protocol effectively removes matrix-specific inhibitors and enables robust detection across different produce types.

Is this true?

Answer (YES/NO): NO